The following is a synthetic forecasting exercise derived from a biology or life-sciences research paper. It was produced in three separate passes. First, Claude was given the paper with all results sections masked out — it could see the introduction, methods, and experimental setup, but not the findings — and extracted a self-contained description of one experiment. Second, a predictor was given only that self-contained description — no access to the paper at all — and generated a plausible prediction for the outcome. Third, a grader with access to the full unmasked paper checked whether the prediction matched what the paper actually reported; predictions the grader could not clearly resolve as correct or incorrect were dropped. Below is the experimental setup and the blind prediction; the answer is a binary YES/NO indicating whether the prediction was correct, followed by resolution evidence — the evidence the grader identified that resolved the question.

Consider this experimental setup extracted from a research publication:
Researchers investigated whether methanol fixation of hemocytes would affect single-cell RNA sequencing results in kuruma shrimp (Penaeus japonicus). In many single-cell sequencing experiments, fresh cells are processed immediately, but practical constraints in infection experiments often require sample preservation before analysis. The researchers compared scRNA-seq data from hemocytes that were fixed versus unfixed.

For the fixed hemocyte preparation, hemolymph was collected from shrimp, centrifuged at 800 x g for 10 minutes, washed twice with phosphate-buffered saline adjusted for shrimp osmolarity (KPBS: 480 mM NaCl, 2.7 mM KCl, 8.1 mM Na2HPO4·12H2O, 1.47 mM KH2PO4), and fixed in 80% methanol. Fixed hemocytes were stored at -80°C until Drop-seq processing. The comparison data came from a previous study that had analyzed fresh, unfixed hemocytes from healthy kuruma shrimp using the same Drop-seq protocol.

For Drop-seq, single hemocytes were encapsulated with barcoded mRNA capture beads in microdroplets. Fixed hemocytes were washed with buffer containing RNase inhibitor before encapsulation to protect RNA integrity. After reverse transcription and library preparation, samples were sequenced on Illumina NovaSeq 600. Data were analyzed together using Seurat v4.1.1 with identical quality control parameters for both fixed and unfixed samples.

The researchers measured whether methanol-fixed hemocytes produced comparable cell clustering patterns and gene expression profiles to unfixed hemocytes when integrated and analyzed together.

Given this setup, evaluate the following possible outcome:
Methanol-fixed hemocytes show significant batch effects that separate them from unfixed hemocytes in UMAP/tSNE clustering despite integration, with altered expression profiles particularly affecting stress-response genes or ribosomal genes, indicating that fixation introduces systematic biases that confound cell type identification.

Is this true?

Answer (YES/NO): NO